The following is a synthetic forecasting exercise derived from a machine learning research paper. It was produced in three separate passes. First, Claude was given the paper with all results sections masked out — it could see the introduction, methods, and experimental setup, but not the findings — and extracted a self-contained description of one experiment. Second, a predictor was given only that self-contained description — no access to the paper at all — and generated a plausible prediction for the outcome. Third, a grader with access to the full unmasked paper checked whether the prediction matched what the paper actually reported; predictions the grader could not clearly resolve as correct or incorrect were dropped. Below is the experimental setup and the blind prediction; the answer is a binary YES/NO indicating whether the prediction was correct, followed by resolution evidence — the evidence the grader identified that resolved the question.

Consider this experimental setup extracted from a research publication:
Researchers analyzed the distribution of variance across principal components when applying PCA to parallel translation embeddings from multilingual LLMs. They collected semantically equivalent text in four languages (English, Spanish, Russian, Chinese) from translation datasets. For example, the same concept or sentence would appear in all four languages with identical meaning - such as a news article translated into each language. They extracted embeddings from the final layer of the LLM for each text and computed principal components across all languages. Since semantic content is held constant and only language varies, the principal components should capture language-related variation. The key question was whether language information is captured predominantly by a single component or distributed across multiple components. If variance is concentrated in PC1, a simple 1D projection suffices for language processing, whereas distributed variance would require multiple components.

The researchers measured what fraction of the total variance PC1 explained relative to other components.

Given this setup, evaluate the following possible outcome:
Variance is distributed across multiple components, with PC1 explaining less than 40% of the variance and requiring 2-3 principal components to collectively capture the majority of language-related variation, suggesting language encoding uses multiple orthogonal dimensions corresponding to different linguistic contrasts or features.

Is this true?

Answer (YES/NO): NO